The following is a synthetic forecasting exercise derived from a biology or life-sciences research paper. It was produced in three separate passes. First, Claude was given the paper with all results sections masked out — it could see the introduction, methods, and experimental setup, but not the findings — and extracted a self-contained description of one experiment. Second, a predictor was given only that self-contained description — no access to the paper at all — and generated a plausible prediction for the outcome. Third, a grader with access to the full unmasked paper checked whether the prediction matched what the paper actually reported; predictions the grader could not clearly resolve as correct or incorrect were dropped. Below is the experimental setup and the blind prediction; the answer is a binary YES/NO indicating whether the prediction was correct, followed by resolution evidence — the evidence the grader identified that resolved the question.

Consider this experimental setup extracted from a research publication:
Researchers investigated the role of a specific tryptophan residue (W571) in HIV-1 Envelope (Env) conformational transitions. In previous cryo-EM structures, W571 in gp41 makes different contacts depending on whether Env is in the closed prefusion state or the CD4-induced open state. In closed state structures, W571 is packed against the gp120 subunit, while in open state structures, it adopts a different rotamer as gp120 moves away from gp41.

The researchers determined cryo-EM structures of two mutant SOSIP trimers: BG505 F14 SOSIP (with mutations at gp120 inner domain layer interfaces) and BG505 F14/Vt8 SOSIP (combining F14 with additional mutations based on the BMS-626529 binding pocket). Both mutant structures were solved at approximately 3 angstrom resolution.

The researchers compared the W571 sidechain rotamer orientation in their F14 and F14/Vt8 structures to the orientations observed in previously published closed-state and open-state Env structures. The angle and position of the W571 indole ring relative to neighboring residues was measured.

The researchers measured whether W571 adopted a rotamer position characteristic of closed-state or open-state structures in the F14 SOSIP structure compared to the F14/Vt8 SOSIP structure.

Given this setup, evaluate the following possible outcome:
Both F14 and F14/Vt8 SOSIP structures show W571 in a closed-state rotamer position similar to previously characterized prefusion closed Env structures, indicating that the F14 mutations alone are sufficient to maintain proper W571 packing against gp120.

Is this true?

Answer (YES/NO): NO